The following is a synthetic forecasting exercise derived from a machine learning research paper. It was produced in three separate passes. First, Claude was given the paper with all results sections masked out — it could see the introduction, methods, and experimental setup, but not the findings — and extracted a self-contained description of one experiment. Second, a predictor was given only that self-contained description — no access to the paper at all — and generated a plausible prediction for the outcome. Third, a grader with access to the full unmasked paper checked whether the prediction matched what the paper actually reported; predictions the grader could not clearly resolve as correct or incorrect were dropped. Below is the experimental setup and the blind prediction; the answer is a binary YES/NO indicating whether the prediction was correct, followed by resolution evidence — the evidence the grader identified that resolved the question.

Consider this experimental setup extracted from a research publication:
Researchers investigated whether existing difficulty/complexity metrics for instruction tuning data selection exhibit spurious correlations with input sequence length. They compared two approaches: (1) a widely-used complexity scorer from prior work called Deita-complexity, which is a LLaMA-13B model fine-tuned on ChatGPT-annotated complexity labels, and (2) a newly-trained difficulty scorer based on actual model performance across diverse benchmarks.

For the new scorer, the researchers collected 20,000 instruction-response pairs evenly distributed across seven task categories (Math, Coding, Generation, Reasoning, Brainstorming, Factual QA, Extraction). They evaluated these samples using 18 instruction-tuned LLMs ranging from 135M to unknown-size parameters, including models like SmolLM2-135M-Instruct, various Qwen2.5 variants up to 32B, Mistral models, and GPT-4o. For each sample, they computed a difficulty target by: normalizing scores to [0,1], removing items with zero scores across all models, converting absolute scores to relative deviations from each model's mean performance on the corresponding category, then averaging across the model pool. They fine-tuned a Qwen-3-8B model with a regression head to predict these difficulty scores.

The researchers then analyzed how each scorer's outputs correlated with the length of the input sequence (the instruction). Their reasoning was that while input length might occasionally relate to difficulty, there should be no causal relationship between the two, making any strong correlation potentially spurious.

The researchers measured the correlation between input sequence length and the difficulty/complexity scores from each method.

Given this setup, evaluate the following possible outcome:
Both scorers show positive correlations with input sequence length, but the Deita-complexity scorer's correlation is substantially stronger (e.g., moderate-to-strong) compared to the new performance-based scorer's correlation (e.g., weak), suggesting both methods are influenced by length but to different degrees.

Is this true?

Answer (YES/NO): NO